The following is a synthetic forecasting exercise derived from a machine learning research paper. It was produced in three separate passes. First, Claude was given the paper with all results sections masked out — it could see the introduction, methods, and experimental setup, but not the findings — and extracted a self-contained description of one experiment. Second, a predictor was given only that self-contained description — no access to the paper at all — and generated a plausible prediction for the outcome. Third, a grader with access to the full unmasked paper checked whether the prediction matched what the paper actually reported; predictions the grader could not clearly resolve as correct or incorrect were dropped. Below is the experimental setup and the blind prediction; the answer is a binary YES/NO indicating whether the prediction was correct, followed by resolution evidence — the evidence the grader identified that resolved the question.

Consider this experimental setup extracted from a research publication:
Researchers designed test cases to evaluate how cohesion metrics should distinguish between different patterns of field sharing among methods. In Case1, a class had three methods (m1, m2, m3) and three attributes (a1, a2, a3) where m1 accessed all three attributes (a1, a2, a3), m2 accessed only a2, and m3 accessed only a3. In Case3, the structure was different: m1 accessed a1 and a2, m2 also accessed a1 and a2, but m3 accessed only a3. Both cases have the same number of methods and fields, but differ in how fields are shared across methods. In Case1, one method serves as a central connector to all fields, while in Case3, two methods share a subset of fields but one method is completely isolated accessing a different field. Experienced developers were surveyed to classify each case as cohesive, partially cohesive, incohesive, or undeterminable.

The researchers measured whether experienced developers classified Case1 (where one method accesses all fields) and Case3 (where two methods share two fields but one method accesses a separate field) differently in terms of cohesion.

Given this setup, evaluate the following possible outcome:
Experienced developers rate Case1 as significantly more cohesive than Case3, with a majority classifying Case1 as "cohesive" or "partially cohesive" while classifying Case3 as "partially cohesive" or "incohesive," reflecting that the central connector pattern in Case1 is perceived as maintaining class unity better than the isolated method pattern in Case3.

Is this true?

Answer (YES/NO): YES